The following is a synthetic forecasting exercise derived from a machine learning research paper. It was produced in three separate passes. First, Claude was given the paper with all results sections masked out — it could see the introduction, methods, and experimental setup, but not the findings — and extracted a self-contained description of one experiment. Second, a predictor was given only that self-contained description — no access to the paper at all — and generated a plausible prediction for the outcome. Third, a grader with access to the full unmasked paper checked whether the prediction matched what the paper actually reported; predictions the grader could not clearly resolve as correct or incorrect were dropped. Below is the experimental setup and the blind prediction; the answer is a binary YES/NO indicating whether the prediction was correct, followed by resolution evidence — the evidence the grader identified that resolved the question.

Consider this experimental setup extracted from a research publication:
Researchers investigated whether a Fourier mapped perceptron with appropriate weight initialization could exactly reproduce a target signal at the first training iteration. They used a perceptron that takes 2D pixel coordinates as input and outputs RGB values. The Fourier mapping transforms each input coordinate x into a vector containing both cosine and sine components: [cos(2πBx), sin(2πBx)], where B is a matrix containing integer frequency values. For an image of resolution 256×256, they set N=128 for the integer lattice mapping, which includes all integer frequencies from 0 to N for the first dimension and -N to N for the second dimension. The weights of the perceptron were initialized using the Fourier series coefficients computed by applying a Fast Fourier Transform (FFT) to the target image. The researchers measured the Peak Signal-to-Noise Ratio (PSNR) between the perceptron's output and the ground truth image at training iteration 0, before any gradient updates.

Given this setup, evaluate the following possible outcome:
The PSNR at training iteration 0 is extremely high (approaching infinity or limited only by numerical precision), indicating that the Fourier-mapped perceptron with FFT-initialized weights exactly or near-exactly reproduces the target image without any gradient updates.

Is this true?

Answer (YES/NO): YES